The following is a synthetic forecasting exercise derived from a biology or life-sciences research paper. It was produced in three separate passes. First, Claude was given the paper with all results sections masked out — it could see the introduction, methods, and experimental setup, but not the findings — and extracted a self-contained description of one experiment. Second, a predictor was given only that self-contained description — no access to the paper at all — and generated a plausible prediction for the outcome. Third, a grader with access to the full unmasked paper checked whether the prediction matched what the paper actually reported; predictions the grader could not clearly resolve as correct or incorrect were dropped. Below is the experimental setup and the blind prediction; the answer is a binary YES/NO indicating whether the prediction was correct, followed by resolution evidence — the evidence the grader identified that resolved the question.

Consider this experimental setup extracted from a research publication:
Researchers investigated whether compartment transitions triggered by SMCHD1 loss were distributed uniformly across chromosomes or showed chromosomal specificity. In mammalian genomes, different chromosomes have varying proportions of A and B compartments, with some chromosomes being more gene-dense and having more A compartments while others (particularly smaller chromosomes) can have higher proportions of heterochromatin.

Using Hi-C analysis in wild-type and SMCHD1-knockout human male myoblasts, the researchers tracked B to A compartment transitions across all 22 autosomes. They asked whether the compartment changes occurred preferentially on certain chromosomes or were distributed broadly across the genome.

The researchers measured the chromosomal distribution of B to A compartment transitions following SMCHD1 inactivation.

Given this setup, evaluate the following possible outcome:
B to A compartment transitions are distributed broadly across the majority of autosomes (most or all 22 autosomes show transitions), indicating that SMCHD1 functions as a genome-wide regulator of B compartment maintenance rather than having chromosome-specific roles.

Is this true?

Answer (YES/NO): YES